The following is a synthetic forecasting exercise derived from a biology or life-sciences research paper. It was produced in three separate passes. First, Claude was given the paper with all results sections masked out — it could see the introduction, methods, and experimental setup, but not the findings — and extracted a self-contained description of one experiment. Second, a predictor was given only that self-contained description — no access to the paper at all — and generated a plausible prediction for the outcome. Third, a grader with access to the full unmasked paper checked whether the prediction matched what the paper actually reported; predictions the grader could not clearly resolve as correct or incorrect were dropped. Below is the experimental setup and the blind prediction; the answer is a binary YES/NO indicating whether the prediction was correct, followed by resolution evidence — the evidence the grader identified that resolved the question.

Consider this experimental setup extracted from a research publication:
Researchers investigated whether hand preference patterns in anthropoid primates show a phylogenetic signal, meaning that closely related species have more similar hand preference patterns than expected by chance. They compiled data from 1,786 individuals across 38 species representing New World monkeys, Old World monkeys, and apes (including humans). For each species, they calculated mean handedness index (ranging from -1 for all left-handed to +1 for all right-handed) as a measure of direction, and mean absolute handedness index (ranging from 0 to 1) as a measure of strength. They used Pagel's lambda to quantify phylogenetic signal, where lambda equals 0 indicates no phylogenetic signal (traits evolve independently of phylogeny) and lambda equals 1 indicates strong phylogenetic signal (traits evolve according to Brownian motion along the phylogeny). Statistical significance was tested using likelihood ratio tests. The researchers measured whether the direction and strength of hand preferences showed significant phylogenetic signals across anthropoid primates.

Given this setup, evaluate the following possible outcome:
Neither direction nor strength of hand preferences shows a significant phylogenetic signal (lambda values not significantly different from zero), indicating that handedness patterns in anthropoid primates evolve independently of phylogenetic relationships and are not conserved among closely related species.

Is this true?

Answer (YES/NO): NO